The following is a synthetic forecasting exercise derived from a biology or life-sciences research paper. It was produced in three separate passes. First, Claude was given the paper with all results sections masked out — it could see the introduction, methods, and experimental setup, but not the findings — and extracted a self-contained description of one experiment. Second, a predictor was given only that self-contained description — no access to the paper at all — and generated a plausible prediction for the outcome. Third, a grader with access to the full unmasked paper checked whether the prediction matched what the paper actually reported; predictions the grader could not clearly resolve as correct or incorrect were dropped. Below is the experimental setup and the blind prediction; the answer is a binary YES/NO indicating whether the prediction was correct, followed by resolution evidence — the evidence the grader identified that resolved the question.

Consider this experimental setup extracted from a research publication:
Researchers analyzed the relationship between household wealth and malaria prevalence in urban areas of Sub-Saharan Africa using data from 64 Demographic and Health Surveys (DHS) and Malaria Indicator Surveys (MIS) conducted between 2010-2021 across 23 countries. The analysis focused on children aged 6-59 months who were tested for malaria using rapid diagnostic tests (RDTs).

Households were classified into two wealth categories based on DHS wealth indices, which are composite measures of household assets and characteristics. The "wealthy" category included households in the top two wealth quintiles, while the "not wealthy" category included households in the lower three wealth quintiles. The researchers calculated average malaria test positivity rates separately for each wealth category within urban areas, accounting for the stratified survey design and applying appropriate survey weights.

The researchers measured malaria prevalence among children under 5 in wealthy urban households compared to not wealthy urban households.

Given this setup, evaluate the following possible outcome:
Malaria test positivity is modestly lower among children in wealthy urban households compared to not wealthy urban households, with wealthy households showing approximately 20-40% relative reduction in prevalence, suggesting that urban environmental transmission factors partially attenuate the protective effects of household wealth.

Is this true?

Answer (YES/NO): NO